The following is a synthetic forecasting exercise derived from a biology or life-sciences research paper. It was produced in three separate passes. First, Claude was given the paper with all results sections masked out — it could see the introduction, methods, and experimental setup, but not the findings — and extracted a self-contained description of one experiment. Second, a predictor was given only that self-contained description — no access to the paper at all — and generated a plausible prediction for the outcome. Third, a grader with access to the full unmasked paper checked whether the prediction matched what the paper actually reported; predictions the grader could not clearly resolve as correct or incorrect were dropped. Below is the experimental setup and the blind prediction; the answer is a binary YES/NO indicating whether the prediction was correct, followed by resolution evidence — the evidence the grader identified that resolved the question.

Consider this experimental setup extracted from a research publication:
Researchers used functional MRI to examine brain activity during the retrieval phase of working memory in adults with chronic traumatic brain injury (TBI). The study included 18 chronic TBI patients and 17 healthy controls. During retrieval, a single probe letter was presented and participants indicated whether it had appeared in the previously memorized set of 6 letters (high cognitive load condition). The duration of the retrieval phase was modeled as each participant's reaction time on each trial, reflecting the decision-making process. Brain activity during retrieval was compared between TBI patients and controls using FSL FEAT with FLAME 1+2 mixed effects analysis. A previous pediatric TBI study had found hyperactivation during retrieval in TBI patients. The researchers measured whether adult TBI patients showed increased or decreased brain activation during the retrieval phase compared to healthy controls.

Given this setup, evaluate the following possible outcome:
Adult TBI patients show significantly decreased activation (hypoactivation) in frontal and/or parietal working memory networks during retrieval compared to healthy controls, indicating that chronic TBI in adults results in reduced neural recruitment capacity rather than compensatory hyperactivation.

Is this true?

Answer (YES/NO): NO